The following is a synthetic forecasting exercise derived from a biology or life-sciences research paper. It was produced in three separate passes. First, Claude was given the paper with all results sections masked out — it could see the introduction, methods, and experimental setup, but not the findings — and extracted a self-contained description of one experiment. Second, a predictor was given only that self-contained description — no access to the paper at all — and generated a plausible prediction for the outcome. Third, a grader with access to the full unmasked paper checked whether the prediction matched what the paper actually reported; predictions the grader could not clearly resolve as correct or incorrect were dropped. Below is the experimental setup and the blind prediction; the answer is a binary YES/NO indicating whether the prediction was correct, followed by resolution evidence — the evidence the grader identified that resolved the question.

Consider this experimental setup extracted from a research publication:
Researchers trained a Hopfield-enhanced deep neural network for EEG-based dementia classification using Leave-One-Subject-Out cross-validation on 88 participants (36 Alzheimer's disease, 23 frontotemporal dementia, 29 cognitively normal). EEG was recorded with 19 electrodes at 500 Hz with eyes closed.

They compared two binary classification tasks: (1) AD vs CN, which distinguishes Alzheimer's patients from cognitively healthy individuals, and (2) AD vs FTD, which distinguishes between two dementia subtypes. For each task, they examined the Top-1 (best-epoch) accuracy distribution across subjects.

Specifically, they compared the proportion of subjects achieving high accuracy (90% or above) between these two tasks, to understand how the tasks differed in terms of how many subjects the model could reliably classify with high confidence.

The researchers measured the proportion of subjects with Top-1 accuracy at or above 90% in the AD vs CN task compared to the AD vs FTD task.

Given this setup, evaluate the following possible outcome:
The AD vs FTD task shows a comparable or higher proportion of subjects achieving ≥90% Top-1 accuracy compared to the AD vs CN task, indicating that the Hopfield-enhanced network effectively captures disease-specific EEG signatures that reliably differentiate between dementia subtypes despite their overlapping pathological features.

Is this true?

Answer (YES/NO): NO